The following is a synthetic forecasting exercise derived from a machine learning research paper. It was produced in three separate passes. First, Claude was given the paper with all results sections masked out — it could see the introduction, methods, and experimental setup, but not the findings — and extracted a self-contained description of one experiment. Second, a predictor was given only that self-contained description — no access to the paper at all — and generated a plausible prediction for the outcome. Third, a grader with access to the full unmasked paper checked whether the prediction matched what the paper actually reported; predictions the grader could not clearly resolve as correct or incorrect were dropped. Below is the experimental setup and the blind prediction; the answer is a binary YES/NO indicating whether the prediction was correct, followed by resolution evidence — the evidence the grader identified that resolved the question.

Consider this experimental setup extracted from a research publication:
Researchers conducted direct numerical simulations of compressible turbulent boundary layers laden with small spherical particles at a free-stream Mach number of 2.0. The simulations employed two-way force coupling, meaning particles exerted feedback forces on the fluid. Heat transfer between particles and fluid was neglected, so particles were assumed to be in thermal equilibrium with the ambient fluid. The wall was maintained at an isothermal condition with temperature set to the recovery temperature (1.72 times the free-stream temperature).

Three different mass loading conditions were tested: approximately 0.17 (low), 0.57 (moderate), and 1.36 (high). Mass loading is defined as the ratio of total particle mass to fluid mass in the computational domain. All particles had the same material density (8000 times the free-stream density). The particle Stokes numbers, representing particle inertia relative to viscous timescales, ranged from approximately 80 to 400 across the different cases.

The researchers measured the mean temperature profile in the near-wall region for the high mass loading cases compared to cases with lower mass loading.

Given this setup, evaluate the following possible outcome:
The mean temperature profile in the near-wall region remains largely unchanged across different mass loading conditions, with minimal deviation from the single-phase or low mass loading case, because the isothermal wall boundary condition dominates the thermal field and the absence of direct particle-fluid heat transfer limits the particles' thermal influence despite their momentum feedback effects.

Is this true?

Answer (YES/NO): NO